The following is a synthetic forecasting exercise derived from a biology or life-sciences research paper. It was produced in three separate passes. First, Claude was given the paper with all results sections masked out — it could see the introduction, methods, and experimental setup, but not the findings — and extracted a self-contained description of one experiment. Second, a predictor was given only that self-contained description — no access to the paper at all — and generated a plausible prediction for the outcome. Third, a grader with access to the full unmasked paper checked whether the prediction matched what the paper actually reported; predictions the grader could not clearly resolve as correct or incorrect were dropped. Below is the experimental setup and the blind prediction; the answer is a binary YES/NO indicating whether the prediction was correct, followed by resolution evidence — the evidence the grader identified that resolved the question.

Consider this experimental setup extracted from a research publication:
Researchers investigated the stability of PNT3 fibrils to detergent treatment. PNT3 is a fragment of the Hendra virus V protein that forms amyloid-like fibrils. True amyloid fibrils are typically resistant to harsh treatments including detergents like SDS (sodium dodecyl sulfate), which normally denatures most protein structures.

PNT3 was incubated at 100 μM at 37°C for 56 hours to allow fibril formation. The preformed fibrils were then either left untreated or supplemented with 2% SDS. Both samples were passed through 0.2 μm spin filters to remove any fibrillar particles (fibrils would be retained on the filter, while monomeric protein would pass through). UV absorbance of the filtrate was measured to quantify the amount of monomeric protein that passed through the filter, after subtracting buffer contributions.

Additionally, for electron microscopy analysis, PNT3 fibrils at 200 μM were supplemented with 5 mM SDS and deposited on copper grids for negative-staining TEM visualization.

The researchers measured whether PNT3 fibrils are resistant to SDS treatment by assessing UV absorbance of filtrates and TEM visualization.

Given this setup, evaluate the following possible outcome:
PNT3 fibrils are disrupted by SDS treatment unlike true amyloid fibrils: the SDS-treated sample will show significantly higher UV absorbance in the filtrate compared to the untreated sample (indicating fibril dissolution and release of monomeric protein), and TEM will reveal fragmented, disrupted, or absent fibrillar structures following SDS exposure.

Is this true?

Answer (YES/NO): YES